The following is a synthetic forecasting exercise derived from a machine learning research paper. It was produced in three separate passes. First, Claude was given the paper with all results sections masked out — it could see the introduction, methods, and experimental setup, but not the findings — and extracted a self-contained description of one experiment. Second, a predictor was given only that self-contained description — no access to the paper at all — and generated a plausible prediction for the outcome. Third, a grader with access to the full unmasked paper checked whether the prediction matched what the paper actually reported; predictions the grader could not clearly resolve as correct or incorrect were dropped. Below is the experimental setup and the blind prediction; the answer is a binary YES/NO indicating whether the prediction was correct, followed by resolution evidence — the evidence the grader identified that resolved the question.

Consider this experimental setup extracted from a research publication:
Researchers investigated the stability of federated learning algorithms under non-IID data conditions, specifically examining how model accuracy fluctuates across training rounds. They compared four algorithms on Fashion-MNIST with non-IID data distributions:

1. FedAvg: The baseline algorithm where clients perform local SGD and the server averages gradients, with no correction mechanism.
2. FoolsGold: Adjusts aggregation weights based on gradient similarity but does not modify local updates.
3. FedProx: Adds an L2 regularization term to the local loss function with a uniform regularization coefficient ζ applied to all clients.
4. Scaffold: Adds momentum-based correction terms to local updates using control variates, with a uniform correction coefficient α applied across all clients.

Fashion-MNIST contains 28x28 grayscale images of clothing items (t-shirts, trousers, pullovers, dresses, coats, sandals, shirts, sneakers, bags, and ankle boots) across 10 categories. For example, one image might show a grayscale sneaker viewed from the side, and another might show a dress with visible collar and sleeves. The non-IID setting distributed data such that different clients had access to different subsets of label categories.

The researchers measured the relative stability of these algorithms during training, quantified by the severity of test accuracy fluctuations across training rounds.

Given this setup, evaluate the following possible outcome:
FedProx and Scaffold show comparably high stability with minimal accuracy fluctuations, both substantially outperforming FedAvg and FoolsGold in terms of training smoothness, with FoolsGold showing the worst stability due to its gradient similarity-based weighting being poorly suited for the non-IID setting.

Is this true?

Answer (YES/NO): NO